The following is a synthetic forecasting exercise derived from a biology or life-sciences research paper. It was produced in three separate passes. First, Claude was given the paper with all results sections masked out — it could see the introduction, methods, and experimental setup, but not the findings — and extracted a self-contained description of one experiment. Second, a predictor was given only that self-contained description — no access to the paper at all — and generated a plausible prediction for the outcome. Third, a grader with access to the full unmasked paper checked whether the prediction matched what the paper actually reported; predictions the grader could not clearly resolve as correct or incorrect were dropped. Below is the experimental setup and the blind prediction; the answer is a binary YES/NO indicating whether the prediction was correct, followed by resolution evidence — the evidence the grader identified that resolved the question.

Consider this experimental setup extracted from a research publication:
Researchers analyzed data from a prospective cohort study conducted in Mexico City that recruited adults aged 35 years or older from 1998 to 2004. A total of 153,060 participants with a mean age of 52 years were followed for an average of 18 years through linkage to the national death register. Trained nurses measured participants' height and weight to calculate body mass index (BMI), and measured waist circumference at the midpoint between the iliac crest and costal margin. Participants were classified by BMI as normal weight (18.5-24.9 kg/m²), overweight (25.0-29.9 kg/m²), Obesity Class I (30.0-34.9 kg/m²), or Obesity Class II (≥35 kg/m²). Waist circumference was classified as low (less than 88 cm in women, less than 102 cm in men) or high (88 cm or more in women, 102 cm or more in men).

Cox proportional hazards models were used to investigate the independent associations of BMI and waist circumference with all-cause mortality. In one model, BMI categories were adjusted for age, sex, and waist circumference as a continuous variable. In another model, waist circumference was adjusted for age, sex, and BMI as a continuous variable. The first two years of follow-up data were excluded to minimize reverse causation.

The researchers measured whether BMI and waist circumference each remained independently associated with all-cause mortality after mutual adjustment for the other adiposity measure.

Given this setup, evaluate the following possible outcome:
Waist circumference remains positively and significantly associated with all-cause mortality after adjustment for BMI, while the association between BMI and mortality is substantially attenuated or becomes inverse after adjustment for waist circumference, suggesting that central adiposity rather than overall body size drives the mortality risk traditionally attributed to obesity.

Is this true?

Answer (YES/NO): YES